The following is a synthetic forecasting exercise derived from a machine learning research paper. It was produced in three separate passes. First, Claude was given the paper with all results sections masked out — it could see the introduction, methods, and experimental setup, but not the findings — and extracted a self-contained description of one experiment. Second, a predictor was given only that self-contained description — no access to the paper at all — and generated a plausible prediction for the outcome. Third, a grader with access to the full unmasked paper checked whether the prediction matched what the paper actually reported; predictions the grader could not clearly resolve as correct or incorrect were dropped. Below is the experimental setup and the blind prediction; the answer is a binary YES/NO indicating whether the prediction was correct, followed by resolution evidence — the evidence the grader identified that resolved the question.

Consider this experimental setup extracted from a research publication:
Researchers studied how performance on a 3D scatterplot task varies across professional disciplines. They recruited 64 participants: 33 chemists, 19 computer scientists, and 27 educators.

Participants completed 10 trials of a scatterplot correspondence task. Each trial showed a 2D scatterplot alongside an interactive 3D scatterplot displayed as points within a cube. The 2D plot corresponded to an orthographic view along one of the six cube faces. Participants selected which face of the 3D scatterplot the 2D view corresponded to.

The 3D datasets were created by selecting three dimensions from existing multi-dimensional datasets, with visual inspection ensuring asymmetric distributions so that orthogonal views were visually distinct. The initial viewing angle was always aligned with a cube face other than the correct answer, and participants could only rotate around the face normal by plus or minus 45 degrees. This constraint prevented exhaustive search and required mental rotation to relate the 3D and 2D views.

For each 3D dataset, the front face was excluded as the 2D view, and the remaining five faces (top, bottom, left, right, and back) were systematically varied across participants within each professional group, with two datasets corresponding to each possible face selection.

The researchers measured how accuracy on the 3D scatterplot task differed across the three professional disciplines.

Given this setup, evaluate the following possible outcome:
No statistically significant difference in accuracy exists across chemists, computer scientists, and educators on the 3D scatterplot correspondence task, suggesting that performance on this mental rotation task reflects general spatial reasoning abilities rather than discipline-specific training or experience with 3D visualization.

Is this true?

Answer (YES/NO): NO